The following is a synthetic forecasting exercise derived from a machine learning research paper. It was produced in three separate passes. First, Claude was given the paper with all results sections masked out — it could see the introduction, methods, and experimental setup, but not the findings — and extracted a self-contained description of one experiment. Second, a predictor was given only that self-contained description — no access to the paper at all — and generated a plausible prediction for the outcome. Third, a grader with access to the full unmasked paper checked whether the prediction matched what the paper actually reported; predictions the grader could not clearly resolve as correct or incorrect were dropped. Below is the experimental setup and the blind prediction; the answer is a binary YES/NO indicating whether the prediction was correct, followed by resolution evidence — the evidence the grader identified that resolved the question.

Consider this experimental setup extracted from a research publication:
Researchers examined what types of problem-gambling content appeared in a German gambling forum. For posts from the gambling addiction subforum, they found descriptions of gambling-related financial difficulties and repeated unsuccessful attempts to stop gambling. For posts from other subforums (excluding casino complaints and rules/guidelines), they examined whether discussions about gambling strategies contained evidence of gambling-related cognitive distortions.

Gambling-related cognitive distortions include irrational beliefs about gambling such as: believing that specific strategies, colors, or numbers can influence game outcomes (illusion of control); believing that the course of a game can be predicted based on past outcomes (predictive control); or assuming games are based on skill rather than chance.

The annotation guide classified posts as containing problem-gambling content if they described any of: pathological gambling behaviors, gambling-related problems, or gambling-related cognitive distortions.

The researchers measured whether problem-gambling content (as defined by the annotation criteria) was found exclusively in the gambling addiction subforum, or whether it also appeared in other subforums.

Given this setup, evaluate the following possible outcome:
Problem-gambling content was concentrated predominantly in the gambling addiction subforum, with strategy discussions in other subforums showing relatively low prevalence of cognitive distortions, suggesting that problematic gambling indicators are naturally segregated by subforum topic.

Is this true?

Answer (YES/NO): NO